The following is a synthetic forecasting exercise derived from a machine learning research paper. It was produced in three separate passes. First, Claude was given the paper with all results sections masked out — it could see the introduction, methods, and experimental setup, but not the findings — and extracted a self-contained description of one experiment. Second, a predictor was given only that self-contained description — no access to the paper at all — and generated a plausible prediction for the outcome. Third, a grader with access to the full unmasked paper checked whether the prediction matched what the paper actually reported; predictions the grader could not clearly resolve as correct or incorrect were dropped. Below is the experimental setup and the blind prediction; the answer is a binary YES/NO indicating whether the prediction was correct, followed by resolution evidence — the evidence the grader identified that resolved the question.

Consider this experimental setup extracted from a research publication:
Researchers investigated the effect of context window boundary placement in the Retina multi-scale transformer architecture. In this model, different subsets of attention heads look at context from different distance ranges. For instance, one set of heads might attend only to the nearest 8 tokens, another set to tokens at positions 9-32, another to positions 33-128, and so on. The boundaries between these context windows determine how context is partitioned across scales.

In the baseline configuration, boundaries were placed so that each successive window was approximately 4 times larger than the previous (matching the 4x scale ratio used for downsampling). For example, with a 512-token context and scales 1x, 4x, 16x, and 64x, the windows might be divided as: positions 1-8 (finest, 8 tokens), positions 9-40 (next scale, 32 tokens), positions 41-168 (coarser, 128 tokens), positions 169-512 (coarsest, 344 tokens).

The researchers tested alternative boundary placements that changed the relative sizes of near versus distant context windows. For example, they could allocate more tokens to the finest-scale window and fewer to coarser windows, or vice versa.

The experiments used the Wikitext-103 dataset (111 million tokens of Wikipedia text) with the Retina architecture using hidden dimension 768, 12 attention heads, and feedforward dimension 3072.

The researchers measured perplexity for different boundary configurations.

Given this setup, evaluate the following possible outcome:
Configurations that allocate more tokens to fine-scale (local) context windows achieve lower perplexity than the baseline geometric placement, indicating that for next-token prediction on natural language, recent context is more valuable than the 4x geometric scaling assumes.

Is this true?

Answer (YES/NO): NO